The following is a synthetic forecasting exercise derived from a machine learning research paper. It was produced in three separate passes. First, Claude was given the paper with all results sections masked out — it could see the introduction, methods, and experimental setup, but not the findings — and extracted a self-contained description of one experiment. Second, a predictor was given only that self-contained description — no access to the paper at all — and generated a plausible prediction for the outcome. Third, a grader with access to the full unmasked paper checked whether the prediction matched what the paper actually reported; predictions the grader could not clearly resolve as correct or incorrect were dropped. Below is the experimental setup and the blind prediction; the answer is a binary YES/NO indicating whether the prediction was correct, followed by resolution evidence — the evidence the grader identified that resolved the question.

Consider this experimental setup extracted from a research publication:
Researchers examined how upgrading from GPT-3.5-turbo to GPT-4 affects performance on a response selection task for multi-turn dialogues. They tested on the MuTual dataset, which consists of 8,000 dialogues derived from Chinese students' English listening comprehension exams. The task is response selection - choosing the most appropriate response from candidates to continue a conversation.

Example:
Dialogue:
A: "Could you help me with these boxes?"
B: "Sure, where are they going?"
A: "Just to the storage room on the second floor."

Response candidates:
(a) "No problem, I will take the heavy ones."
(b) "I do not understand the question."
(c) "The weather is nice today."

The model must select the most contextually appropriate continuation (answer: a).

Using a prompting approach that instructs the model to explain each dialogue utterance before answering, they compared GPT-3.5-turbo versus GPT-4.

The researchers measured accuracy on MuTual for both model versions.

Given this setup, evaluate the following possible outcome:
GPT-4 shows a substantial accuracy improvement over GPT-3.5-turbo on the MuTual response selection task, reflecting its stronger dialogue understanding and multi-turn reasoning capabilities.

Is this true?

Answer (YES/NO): YES